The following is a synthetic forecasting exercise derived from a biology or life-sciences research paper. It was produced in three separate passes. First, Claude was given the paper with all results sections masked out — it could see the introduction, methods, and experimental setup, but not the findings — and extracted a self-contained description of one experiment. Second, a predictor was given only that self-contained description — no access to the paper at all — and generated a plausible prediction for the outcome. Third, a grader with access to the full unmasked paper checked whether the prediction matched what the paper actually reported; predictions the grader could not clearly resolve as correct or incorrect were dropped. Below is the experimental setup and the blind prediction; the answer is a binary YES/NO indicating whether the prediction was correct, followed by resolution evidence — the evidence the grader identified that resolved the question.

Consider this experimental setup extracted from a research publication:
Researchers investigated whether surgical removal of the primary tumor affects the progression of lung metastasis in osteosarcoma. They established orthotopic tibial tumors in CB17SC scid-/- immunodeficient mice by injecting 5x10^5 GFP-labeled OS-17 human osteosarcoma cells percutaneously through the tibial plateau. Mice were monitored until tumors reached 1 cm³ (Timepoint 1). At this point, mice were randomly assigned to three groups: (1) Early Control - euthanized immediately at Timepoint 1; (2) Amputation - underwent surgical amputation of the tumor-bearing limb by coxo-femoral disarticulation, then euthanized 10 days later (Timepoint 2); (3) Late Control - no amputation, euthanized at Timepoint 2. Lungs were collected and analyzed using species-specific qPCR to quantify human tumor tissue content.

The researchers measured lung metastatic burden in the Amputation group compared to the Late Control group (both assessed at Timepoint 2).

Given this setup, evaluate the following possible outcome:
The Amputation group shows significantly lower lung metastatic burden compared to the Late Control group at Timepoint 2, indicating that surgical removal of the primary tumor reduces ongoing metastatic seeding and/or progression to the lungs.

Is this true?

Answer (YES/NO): NO